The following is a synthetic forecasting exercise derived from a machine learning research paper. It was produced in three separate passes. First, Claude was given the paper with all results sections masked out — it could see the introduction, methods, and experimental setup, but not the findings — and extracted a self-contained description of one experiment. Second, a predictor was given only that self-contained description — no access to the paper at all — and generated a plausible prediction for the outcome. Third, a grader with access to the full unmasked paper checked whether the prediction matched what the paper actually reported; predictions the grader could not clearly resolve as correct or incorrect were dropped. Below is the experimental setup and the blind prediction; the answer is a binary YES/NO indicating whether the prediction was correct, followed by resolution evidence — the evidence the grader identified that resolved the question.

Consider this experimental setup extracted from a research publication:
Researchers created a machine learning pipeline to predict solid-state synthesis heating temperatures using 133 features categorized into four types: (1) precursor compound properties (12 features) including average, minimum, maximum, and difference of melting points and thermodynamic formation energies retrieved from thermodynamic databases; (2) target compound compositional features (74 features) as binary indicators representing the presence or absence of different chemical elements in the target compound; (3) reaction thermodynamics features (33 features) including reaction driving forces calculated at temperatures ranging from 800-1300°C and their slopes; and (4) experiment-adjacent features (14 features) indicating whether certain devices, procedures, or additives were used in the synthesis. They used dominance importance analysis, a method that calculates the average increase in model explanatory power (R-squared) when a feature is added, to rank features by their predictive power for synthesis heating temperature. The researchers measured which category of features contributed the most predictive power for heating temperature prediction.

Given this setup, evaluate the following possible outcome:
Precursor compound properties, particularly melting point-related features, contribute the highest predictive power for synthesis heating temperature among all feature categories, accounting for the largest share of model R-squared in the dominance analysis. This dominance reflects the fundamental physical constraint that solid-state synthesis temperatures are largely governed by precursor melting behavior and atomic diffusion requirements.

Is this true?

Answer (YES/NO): YES